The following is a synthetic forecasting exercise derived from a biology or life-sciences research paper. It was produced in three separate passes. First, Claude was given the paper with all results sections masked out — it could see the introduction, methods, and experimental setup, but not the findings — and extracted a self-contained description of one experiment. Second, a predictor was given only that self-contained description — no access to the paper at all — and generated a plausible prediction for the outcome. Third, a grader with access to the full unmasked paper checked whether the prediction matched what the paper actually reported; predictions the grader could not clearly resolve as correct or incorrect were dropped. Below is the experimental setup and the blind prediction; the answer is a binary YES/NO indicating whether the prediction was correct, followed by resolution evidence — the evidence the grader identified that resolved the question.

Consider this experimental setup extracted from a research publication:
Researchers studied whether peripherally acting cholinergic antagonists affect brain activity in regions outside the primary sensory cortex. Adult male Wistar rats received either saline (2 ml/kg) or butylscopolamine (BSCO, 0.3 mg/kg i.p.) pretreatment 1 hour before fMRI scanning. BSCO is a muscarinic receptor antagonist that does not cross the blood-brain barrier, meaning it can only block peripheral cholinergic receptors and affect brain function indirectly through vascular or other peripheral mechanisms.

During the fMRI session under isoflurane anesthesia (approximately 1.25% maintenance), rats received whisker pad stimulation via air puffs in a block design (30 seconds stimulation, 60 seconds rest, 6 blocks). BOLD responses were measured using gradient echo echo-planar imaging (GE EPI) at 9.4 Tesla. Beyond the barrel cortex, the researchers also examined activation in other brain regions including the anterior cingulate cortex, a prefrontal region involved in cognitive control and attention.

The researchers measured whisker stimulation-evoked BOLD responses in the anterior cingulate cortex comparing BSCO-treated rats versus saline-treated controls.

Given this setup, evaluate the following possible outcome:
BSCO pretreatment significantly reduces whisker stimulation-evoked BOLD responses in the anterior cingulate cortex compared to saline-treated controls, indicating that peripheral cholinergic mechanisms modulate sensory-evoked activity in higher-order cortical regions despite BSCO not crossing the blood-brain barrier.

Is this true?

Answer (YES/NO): NO